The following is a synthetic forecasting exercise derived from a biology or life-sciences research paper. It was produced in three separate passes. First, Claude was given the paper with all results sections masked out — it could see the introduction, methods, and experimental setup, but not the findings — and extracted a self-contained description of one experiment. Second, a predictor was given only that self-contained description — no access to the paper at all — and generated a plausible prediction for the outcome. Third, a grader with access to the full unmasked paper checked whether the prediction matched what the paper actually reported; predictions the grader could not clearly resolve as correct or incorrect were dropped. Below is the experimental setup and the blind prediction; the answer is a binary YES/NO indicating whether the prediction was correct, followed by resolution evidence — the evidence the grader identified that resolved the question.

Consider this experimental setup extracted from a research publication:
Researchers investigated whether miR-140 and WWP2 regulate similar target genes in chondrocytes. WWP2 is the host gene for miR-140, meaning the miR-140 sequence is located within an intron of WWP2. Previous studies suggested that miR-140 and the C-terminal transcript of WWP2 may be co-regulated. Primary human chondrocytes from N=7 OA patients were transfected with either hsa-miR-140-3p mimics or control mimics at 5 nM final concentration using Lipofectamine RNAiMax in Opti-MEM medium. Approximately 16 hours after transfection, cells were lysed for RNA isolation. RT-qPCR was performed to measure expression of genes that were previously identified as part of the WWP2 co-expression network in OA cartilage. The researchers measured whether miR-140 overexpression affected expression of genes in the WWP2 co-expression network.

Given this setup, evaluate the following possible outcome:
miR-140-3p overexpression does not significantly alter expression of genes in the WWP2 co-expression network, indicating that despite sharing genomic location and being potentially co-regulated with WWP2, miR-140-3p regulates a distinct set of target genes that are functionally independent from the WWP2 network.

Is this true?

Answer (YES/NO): NO